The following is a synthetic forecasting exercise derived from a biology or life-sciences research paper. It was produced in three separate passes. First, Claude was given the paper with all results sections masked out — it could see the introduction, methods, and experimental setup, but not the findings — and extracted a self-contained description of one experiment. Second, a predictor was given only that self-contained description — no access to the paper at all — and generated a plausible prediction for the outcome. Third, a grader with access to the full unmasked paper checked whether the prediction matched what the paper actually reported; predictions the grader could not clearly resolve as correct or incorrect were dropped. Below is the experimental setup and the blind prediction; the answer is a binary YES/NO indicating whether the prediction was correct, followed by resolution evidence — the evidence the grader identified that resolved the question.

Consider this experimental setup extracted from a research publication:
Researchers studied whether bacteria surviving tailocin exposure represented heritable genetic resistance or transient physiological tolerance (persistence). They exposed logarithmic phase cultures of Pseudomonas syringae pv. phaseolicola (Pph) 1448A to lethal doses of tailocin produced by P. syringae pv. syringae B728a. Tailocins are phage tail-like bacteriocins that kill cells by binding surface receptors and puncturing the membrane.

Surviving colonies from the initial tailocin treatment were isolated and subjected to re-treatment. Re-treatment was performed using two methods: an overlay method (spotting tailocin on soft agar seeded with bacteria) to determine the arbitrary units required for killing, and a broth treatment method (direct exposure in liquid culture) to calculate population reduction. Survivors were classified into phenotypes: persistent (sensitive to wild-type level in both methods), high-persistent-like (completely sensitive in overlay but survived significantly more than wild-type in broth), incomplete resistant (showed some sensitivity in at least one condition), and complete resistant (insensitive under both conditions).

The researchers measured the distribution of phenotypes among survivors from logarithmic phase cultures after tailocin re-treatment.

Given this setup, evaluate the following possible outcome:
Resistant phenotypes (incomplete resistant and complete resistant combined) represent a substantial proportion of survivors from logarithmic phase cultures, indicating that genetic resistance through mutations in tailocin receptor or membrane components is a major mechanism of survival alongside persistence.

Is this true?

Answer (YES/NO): YES